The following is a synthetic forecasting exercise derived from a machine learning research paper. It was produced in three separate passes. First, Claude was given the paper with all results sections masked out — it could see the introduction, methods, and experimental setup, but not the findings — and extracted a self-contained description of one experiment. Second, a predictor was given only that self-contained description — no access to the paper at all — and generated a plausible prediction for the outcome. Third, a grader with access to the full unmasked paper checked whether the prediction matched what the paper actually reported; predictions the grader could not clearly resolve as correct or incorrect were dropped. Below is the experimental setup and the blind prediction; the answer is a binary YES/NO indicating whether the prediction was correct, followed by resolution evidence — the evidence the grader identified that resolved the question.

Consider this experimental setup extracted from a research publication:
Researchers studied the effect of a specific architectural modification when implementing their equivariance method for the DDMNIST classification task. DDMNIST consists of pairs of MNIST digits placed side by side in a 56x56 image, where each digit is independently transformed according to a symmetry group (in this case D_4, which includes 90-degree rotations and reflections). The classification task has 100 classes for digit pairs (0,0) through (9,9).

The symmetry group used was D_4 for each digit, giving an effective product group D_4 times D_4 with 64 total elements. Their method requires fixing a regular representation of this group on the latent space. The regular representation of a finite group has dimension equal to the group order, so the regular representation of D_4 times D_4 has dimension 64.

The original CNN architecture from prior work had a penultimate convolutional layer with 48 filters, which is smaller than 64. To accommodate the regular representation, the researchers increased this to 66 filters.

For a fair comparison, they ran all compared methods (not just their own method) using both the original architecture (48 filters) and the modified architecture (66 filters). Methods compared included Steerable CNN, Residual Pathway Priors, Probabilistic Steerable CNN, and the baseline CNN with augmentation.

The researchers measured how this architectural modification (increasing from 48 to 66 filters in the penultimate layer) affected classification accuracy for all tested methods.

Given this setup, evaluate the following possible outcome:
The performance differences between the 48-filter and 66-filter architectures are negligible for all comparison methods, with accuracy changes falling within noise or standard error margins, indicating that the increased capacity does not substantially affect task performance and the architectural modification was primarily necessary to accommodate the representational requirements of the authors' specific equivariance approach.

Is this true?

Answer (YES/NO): NO